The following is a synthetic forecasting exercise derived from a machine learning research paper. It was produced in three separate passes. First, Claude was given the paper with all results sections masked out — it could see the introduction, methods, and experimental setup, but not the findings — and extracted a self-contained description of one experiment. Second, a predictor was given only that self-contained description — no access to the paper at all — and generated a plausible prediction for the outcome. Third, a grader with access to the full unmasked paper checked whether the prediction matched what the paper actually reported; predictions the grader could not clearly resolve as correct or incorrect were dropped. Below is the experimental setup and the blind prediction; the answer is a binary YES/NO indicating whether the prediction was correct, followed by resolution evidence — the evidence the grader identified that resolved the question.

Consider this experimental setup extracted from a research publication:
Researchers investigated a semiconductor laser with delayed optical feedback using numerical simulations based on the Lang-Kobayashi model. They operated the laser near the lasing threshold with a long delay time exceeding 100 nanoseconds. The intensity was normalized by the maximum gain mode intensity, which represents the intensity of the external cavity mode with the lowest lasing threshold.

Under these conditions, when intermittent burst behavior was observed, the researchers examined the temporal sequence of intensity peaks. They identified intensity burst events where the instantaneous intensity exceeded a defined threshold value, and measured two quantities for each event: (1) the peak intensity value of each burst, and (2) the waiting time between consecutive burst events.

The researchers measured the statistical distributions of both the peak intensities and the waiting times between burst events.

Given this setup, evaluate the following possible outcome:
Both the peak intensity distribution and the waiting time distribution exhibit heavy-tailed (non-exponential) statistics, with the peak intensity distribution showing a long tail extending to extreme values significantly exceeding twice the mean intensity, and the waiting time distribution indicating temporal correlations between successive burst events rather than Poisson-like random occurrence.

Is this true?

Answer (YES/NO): YES